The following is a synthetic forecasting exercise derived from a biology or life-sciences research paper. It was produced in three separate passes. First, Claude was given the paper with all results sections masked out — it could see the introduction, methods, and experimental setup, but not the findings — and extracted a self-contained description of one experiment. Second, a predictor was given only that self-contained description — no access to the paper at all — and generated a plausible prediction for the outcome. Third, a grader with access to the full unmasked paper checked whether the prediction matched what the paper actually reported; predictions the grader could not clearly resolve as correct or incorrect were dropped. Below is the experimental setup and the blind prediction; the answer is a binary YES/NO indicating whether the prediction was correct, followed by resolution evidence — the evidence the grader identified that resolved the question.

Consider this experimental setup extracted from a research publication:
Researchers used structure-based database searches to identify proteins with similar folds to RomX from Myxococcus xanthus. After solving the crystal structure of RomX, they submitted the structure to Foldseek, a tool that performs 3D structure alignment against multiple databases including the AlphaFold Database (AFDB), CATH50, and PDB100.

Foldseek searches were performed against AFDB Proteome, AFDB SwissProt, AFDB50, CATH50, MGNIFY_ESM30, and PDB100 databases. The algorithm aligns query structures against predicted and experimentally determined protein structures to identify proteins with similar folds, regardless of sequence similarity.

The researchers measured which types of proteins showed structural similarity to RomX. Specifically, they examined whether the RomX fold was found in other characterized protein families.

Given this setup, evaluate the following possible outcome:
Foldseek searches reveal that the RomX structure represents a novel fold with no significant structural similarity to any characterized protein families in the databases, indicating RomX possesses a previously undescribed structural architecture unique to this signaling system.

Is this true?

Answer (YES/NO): NO